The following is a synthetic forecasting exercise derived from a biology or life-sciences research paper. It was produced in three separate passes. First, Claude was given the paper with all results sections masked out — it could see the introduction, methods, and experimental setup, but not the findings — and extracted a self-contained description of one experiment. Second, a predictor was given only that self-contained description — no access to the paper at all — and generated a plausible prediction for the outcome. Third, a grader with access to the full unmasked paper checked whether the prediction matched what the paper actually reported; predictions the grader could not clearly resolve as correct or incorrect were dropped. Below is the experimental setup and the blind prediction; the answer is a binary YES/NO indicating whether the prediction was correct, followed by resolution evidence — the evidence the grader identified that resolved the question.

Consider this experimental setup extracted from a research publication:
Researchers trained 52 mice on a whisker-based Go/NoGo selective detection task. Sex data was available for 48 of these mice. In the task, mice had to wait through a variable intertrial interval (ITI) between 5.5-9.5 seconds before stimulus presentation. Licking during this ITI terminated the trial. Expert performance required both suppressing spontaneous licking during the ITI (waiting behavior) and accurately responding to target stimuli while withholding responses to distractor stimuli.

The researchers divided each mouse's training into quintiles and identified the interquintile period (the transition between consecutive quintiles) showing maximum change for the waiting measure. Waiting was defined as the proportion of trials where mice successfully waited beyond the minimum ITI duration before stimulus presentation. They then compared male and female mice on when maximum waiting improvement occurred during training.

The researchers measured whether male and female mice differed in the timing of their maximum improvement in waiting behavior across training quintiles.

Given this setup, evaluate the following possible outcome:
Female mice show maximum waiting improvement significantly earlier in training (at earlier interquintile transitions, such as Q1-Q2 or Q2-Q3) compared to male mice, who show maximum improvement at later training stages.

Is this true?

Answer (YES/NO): NO